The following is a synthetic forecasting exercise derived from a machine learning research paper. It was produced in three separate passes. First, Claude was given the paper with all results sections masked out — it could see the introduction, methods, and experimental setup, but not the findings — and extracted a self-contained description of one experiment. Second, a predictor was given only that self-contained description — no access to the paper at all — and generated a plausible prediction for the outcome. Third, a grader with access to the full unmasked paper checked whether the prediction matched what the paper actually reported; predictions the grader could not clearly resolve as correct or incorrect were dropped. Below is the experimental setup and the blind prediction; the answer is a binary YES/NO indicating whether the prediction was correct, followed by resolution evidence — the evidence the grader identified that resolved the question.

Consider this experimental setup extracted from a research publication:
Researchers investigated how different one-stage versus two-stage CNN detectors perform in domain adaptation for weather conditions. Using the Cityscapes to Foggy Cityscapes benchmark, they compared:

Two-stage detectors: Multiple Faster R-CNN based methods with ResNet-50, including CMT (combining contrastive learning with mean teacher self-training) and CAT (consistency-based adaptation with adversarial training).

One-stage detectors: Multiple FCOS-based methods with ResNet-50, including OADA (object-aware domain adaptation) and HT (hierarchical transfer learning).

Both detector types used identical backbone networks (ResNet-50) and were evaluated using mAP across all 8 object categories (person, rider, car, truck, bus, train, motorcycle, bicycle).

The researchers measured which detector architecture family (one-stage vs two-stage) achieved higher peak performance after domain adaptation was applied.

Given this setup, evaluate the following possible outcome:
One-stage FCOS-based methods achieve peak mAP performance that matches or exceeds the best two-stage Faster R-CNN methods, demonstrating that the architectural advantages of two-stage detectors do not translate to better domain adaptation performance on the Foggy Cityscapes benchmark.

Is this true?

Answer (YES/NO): NO